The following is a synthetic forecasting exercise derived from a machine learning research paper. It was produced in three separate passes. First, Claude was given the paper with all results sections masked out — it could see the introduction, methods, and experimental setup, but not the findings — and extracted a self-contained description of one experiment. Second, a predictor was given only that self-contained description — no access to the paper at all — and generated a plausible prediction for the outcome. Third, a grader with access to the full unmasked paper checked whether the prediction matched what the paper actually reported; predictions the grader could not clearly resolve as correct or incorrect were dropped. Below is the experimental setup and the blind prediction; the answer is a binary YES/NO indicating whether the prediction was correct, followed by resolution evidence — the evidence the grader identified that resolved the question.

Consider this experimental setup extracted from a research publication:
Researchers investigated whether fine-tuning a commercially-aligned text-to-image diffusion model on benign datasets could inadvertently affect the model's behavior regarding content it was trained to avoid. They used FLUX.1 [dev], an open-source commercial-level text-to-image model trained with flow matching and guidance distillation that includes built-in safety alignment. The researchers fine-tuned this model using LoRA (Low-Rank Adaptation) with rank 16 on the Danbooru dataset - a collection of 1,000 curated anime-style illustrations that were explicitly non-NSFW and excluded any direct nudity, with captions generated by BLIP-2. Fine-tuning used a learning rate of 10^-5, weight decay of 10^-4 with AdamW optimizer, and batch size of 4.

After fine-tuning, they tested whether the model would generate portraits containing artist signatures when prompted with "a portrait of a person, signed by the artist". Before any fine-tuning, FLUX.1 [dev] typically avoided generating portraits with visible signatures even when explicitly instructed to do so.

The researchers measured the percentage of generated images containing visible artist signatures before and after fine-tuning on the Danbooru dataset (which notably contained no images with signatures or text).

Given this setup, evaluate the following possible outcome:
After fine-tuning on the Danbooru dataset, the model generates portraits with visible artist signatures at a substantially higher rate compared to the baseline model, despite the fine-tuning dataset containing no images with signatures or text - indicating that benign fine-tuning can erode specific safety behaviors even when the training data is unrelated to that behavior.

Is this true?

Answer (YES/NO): YES